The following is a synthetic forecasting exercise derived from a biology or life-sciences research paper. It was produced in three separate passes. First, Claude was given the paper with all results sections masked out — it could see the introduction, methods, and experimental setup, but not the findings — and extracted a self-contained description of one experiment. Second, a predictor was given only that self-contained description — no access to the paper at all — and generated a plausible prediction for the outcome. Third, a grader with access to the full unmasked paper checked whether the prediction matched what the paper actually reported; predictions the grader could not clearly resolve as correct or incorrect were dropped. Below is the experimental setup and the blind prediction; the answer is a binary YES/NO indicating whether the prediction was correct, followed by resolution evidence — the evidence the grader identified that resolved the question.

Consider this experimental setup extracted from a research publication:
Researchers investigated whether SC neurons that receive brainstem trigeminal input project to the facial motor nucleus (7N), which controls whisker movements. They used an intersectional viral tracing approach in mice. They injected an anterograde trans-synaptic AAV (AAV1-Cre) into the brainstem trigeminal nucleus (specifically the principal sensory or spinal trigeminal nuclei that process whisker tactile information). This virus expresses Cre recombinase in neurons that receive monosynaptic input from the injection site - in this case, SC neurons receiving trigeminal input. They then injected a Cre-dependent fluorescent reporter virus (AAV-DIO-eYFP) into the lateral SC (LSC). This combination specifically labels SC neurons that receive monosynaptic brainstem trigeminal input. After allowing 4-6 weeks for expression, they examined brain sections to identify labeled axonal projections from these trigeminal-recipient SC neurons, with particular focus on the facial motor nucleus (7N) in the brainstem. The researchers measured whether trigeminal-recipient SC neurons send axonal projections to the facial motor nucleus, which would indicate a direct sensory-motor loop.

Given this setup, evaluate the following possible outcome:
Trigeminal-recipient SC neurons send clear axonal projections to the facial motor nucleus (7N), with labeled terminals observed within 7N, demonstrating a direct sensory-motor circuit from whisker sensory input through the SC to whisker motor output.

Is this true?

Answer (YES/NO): YES